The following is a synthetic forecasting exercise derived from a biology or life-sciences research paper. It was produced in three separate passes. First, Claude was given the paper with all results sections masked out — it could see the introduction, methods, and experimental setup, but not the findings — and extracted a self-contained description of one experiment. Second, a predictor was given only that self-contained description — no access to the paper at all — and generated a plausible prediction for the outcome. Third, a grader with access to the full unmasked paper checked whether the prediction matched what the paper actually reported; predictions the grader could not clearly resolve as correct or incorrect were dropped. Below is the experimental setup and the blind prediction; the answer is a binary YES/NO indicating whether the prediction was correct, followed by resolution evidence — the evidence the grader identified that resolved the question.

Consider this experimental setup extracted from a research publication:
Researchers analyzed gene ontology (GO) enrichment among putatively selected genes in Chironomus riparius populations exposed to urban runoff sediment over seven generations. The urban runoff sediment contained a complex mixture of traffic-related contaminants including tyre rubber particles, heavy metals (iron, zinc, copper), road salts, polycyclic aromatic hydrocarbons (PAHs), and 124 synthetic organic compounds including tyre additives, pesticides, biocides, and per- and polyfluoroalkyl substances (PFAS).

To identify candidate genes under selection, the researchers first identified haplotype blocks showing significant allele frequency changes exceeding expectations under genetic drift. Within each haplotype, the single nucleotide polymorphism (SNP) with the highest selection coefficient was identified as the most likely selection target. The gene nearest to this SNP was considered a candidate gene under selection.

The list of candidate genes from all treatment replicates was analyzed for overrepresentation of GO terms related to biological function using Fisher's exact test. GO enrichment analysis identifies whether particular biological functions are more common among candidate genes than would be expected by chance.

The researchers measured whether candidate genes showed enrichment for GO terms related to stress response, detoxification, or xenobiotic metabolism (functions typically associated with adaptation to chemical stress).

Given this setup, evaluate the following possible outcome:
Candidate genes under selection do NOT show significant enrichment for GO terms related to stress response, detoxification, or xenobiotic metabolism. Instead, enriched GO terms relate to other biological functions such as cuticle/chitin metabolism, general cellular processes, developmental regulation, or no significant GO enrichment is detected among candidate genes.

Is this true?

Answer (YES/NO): YES